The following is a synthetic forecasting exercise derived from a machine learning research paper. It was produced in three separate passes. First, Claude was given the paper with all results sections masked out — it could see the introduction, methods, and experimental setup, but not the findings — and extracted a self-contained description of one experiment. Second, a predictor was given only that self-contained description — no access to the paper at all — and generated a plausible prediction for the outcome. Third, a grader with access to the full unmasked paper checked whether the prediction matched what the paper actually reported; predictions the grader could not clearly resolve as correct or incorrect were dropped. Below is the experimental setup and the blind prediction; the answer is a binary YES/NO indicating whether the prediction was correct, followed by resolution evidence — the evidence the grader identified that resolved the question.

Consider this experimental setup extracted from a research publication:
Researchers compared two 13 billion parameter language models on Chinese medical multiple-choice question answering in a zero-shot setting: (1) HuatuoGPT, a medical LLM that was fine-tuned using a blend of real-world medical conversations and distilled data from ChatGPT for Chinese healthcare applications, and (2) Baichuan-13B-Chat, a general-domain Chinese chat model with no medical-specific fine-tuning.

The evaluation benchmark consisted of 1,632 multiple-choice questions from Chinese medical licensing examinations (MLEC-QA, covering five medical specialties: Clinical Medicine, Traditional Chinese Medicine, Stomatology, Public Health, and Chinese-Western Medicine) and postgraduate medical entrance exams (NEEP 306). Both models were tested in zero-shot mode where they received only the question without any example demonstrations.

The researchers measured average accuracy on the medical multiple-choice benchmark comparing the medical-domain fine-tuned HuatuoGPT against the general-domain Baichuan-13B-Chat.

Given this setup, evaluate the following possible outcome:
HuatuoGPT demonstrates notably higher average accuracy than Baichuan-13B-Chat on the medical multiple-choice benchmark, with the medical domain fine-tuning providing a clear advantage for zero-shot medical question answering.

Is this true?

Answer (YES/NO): NO